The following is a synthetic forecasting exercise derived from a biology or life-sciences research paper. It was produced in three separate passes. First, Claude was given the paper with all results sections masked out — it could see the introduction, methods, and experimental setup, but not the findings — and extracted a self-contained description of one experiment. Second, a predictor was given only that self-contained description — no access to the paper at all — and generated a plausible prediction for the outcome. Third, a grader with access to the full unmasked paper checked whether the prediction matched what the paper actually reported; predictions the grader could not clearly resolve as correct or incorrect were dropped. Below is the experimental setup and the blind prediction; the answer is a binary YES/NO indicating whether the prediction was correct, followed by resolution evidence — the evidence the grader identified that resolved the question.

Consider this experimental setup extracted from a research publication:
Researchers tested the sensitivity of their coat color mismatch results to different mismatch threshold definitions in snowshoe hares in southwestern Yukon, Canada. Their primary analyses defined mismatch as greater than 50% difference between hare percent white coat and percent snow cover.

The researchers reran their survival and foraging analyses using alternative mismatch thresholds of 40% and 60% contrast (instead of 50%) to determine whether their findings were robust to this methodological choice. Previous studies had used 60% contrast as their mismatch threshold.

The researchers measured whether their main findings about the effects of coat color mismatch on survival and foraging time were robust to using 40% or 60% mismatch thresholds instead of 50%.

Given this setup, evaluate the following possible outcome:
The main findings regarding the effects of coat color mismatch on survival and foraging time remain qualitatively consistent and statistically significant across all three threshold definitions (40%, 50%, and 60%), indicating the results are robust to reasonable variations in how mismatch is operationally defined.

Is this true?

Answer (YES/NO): NO